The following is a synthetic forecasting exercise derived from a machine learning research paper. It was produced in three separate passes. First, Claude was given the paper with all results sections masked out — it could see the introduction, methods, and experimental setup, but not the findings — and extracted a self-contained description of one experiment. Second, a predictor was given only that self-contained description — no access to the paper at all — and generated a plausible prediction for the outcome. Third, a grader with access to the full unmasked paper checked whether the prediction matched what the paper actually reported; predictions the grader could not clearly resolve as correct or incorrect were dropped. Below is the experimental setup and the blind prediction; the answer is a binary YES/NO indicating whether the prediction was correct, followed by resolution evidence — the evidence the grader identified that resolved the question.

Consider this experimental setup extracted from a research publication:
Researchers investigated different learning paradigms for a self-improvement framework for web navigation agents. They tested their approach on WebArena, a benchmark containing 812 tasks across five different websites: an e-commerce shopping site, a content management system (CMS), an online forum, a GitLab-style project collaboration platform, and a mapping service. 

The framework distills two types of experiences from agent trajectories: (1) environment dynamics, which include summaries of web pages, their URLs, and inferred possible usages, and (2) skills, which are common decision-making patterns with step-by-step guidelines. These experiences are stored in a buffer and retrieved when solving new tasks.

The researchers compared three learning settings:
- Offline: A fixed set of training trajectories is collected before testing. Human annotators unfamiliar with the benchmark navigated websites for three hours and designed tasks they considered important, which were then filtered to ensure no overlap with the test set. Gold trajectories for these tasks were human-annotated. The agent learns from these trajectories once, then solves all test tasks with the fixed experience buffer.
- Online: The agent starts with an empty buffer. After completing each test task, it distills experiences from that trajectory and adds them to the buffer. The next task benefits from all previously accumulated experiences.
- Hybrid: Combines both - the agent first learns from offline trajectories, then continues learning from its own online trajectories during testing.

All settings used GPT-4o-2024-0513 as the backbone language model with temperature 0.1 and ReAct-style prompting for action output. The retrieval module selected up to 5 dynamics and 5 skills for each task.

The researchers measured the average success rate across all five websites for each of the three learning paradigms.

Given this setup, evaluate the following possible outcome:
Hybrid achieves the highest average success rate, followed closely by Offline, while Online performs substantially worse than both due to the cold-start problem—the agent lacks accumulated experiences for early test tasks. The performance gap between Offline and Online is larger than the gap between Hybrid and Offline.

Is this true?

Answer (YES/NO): NO